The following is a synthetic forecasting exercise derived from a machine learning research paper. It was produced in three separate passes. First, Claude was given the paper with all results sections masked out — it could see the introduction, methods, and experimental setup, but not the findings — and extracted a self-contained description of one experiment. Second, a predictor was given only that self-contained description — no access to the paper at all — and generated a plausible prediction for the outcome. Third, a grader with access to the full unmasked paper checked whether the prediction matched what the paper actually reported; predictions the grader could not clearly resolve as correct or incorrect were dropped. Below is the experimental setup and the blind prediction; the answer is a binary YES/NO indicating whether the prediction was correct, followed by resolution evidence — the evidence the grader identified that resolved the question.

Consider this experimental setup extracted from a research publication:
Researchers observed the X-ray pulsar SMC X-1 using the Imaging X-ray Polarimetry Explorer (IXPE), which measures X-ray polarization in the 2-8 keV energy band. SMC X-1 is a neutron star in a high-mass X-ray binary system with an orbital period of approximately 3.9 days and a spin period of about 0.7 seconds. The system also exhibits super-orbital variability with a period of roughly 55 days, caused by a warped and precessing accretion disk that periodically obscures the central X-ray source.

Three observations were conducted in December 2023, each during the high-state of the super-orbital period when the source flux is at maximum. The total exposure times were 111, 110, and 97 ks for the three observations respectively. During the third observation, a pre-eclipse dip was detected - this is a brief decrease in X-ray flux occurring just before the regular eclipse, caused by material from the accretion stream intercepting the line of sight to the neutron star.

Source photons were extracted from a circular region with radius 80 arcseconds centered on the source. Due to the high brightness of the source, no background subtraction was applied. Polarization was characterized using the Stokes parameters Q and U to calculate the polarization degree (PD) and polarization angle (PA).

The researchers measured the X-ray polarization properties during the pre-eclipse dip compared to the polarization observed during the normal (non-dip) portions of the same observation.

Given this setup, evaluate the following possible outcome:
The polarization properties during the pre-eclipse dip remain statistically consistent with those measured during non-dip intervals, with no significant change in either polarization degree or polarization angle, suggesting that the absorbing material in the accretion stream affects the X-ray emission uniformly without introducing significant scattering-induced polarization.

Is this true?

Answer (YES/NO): NO